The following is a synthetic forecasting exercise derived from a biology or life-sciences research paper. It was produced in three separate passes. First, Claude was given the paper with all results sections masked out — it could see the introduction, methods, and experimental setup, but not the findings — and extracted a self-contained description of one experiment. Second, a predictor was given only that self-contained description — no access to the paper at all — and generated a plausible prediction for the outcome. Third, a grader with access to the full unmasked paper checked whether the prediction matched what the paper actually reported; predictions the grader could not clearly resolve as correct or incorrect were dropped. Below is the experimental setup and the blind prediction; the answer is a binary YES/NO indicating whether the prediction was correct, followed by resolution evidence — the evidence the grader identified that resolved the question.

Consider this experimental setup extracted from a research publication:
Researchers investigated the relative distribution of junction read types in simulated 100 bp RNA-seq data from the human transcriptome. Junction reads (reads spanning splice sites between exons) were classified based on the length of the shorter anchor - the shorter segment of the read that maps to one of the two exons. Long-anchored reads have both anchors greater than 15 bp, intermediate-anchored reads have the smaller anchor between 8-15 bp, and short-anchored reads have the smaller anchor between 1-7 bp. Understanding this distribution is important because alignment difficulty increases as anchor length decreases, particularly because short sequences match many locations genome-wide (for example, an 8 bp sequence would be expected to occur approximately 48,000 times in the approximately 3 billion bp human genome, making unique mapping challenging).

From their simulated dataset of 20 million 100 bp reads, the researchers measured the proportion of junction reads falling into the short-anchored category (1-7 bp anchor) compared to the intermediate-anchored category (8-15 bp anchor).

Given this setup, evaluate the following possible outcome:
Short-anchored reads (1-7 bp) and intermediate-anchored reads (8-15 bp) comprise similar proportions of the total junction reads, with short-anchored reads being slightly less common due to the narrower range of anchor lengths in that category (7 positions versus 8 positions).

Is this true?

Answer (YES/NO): YES